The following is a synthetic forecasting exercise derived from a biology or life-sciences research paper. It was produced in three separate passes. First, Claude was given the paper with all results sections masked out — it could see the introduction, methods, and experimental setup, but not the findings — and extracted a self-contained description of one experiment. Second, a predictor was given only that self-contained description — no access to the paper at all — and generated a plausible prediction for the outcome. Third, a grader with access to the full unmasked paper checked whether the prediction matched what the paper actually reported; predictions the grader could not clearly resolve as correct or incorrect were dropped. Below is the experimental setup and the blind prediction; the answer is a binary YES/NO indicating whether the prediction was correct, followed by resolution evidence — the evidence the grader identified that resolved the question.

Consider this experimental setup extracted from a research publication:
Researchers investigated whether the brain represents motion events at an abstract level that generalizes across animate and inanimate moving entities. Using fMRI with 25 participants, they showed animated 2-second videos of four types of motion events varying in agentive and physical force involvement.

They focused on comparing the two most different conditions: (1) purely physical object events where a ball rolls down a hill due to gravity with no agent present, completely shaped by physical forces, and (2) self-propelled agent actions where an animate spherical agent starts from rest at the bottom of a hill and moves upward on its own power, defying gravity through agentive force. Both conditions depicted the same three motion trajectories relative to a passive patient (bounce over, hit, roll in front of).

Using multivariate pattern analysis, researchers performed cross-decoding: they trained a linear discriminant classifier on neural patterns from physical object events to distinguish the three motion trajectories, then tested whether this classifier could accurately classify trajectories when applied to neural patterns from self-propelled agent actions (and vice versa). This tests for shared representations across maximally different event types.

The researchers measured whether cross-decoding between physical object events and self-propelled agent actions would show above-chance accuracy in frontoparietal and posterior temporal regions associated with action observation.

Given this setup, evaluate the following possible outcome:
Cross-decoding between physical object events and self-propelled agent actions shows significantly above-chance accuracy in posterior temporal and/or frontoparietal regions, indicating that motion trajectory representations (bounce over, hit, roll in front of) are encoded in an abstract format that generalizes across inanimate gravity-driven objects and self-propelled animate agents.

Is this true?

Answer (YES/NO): YES